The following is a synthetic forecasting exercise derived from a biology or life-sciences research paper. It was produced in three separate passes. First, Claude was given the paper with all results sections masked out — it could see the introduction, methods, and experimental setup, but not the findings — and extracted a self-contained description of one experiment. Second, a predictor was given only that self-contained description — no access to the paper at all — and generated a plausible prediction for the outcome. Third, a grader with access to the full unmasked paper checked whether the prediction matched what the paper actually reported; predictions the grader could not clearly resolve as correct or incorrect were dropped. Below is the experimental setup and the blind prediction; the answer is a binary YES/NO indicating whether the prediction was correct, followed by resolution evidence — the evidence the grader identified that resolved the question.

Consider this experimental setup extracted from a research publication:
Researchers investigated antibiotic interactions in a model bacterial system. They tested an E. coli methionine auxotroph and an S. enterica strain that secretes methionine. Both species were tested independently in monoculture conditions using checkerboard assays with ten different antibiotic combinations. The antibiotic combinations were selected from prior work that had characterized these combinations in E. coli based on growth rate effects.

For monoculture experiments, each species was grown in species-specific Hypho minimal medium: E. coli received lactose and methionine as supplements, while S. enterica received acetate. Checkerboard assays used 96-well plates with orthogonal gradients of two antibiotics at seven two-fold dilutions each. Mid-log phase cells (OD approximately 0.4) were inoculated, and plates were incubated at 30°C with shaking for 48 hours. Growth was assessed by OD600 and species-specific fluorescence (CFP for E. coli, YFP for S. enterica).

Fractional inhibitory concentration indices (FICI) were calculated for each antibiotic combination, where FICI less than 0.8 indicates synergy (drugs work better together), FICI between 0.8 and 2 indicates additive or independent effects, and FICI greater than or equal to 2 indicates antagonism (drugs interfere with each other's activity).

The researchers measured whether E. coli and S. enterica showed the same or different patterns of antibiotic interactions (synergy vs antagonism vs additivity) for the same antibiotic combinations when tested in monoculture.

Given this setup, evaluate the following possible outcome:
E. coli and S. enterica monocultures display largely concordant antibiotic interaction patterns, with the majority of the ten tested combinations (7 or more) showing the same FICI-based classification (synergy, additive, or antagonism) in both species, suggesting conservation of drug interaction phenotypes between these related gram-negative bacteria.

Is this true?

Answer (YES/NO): YES